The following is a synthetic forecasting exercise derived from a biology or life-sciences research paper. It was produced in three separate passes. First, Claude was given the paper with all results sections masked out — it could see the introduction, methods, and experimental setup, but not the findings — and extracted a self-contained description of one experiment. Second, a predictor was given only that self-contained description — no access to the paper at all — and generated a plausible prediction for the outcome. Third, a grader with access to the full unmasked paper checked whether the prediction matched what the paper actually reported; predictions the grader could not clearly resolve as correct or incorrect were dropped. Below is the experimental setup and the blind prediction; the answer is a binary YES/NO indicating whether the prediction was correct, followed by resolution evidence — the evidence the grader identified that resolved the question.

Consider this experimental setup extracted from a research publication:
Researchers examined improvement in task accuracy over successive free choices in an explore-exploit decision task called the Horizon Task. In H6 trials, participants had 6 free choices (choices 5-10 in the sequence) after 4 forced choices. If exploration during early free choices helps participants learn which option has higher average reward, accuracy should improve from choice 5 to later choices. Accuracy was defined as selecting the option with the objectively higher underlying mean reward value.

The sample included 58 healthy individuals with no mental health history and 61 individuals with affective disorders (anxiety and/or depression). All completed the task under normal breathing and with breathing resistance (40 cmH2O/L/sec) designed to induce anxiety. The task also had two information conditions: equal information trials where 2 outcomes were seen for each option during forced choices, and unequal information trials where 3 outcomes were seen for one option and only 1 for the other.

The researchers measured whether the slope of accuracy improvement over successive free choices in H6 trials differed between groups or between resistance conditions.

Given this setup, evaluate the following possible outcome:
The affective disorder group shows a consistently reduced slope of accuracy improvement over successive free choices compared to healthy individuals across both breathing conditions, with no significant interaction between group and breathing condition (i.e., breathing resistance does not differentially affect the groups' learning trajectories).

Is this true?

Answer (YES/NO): NO